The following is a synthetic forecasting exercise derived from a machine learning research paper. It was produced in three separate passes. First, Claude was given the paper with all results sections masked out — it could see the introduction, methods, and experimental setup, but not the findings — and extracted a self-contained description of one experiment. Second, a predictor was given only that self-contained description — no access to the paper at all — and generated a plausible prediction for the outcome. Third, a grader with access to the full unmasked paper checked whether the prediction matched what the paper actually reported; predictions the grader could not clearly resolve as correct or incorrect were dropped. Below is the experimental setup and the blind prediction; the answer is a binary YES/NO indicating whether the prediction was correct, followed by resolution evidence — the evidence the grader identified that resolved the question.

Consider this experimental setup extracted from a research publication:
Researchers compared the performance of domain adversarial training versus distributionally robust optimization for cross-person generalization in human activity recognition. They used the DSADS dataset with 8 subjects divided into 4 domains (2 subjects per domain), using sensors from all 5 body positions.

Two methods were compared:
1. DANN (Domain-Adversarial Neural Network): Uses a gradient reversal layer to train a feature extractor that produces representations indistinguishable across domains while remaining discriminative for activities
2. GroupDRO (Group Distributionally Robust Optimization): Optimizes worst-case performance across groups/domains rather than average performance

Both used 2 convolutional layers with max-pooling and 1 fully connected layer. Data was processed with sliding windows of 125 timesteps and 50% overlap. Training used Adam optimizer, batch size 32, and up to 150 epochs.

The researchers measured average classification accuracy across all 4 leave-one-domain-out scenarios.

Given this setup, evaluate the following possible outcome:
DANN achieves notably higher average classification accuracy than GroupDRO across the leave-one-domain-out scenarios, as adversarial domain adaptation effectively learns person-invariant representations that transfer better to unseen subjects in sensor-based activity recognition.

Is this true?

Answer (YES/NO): NO